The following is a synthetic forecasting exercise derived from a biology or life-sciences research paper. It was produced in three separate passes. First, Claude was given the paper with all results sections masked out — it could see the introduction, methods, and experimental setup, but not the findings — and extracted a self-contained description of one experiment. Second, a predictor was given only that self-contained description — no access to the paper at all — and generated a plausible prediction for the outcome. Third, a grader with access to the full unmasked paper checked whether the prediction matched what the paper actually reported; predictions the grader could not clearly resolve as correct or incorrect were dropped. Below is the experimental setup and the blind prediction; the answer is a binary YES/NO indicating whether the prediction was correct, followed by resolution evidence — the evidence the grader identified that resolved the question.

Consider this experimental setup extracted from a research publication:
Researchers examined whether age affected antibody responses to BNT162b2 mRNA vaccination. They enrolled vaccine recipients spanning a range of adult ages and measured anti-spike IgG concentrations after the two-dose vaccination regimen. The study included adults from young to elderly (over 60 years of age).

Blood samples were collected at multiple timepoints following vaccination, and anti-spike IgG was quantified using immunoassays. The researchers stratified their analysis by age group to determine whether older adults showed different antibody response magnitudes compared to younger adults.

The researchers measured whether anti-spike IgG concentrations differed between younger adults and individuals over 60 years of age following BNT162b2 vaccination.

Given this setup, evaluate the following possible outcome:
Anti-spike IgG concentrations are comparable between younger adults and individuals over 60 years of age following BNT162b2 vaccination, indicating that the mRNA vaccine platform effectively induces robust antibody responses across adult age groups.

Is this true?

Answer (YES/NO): NO